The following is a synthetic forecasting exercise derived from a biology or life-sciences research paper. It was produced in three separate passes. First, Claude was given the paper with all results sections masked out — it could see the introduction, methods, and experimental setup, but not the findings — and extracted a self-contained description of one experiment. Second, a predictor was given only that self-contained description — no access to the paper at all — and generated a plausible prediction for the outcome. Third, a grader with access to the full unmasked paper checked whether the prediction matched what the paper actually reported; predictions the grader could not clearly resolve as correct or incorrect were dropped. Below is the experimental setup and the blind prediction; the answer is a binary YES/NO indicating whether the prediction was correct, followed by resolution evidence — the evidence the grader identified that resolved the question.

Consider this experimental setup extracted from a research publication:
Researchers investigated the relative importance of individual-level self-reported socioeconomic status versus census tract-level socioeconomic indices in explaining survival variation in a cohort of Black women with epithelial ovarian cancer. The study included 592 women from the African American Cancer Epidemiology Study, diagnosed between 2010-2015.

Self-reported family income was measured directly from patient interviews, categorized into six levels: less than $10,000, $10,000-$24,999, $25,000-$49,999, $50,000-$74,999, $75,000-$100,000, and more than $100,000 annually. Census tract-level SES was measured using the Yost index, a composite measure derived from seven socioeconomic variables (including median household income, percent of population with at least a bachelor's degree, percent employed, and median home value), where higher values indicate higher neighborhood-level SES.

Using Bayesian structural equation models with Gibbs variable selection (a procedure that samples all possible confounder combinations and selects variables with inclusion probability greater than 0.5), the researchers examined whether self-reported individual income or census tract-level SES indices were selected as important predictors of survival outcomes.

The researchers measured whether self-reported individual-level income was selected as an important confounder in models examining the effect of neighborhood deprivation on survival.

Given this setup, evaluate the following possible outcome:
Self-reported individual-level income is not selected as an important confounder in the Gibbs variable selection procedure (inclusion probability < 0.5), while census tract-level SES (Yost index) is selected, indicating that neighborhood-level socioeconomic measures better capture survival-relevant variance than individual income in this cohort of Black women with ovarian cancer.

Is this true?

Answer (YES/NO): NO